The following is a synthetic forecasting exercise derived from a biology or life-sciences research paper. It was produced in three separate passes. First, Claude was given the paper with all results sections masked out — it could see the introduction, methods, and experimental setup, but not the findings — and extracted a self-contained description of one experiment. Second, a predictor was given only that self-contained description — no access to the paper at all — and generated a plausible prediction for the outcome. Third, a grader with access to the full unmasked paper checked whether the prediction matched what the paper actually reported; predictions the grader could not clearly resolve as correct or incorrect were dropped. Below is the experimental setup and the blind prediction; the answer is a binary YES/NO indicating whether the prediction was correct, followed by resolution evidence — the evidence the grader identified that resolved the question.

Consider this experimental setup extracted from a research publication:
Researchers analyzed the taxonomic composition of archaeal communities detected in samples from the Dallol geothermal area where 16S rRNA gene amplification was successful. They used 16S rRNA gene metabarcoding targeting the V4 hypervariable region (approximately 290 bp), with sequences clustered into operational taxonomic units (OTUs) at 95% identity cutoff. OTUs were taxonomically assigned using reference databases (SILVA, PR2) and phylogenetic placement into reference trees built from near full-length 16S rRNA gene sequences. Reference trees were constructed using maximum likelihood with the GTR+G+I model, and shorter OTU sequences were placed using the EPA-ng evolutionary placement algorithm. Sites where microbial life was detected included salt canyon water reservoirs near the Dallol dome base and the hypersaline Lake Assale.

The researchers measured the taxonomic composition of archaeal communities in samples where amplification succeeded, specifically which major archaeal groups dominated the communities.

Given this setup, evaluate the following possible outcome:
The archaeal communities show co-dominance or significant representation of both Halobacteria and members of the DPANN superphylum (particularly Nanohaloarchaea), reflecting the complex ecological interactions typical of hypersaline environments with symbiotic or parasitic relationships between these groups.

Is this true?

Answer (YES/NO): YES